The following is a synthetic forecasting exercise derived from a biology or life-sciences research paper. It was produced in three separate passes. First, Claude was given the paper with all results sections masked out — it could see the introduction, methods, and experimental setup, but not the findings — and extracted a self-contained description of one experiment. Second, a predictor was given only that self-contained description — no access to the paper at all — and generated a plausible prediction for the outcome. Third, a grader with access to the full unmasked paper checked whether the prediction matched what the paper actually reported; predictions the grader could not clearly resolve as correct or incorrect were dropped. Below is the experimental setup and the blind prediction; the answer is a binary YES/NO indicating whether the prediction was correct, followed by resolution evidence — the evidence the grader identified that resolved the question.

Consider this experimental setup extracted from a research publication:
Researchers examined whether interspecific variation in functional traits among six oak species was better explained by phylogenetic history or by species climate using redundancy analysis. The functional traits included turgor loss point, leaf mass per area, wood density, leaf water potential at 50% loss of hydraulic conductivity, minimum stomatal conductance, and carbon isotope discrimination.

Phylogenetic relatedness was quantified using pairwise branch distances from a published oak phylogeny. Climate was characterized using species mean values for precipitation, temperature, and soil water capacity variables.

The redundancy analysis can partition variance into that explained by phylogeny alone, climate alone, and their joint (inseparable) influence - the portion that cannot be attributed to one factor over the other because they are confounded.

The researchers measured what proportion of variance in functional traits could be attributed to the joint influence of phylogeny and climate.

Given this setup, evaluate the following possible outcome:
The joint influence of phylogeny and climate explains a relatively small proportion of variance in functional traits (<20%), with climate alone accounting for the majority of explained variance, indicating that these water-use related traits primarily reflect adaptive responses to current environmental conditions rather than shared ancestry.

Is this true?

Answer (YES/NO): NO